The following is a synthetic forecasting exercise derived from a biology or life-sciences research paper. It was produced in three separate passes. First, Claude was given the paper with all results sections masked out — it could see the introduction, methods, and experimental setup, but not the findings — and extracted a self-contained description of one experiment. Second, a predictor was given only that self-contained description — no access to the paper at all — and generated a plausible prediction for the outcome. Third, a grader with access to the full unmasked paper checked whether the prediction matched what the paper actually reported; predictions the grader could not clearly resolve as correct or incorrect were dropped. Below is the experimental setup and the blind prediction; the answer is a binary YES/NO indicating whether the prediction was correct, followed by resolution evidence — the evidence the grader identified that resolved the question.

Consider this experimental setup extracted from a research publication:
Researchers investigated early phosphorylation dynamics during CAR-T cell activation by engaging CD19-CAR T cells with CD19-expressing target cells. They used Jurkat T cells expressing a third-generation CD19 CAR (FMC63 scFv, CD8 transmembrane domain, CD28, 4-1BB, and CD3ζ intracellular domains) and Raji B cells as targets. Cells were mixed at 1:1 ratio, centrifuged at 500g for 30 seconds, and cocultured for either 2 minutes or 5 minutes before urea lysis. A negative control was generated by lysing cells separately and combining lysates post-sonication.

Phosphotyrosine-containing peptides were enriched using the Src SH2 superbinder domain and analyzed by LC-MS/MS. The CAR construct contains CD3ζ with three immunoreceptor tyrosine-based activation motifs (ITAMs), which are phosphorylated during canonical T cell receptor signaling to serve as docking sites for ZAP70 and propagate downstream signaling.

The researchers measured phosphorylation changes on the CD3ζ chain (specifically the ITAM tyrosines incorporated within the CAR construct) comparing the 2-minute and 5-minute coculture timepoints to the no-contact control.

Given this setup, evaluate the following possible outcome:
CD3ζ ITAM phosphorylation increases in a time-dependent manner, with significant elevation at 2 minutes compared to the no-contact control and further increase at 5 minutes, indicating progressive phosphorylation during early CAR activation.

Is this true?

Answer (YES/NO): NO